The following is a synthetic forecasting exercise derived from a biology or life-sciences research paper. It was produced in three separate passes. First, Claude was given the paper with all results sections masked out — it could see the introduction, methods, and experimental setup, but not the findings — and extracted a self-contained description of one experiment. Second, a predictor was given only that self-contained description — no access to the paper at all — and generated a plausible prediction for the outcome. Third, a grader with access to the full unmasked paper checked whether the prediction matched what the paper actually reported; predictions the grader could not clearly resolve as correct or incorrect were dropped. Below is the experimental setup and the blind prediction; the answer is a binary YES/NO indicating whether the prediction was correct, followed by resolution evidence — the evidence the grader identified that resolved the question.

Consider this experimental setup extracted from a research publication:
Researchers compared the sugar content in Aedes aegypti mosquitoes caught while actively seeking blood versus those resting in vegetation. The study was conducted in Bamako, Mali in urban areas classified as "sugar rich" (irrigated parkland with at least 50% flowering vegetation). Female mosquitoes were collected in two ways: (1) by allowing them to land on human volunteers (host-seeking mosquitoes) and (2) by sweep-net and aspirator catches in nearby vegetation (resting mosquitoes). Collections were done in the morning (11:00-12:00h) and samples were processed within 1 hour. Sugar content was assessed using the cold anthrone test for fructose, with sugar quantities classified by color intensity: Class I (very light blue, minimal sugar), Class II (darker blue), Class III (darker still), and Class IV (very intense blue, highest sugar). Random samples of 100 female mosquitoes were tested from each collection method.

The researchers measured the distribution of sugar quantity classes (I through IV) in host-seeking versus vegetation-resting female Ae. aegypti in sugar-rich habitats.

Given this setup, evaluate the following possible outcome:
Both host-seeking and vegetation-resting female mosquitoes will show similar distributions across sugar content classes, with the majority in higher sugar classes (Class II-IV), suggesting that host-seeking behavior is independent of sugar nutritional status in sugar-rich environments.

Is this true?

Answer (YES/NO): NO